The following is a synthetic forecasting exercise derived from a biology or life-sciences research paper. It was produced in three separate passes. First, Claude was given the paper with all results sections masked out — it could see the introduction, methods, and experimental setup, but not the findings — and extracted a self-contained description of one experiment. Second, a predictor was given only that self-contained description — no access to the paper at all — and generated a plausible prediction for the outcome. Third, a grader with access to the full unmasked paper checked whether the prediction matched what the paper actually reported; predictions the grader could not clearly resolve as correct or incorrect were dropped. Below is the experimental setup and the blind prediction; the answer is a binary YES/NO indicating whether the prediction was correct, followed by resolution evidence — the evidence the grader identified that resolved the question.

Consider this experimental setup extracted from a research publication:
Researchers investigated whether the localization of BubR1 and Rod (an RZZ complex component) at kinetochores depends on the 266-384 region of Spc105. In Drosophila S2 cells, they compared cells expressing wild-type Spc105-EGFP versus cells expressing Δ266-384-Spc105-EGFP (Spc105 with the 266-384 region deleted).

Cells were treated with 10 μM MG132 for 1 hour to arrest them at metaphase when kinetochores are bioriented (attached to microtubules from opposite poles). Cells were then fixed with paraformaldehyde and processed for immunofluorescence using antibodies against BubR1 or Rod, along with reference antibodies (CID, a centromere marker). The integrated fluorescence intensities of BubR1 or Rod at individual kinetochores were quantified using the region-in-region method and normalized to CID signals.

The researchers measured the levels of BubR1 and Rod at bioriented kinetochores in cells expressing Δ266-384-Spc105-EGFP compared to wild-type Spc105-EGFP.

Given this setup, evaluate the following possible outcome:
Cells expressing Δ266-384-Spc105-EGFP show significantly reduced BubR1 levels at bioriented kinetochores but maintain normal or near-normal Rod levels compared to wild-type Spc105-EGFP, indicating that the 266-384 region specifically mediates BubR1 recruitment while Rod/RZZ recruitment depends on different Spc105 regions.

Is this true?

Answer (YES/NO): NO